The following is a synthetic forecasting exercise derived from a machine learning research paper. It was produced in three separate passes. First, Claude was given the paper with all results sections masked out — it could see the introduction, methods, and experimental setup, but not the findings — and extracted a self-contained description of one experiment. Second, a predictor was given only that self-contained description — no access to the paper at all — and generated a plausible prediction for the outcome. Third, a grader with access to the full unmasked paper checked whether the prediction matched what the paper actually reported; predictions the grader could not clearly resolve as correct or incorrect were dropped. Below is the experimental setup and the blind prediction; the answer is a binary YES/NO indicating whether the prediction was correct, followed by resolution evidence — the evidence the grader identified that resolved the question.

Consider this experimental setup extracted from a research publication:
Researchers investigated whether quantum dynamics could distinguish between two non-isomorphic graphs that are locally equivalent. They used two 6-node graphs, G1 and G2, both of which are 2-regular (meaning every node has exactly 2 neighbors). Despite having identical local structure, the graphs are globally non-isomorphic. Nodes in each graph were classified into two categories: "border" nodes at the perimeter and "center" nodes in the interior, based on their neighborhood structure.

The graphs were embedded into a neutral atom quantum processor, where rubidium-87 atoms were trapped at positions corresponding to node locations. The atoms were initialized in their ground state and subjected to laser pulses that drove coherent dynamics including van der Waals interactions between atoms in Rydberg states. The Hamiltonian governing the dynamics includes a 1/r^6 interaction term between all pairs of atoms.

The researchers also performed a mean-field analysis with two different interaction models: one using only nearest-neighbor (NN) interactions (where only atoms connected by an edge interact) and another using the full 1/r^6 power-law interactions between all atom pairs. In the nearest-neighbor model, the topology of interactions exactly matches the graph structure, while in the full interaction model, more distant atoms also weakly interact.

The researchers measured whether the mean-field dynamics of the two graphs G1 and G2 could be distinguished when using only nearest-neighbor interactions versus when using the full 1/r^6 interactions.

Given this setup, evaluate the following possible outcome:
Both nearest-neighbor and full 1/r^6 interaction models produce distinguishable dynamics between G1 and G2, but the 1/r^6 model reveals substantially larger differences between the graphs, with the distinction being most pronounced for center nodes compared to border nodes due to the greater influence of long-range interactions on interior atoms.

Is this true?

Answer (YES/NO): NO